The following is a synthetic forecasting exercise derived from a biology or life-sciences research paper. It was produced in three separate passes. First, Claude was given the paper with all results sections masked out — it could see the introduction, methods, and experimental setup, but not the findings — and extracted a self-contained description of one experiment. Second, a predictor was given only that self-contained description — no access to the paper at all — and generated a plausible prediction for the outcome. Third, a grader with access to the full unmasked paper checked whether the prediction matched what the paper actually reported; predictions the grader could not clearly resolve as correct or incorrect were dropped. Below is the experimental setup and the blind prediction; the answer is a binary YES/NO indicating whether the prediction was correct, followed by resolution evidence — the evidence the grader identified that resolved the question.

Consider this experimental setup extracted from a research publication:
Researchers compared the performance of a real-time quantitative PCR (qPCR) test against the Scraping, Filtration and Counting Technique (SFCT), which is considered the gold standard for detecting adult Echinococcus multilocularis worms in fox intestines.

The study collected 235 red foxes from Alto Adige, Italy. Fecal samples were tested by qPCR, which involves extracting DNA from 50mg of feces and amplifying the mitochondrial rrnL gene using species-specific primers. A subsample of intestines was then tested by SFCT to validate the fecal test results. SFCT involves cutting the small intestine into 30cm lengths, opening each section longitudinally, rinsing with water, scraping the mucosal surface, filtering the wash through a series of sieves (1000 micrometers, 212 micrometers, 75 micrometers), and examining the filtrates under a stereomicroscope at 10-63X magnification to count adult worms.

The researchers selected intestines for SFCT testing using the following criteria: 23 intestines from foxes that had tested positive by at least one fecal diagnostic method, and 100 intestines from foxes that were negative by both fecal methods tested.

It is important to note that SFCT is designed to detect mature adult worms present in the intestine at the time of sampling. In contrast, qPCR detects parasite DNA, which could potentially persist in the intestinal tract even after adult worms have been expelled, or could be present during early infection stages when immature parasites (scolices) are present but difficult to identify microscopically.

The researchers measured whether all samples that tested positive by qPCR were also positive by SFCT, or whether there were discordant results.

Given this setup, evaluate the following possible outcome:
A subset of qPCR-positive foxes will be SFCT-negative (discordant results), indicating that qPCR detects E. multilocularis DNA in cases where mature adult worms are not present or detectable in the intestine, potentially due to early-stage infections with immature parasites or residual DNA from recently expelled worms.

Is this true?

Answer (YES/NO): YES